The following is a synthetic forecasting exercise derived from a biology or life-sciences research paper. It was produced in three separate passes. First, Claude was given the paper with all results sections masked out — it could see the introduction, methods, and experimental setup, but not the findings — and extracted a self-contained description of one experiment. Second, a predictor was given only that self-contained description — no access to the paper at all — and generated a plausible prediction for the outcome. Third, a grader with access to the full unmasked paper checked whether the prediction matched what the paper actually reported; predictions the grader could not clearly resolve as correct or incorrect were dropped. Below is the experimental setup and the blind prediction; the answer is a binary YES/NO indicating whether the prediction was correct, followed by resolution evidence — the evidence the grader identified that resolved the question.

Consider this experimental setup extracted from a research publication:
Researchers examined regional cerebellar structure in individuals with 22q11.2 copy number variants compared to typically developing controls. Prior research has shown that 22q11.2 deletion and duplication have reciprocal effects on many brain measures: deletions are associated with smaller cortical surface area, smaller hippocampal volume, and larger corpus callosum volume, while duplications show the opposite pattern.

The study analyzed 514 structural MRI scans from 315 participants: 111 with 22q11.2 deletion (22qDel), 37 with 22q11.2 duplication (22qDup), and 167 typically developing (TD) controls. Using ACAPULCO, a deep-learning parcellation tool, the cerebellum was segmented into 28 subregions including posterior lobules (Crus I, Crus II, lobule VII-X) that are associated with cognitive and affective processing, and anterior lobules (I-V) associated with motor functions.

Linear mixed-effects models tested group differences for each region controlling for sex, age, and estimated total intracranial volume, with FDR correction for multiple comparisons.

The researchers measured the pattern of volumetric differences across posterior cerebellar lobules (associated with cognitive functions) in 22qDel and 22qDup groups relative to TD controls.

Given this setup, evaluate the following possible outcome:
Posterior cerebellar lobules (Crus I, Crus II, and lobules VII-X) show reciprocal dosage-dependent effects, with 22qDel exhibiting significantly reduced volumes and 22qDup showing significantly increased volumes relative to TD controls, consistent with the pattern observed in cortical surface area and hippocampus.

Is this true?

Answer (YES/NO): NO